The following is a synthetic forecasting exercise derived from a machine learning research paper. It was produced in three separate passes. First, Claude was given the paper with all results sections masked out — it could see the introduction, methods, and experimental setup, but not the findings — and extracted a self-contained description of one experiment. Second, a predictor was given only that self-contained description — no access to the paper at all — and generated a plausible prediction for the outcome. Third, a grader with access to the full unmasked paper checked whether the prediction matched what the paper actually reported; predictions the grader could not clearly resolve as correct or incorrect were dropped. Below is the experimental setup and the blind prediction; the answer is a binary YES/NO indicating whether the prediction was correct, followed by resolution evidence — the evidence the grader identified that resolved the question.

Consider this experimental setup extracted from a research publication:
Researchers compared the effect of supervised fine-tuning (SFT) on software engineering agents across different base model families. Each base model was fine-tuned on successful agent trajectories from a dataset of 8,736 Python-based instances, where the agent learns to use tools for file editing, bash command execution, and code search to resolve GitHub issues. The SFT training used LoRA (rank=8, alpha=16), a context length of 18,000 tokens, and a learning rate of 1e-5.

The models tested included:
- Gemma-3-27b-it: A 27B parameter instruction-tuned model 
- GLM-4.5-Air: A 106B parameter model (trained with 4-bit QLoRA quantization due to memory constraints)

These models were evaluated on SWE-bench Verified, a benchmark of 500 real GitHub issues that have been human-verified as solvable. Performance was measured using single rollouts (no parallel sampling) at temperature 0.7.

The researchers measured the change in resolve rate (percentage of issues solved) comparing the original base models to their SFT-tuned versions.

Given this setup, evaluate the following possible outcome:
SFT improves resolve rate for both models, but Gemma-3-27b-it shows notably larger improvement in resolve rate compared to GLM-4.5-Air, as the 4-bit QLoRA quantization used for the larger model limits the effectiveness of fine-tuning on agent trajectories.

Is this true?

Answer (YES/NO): NO